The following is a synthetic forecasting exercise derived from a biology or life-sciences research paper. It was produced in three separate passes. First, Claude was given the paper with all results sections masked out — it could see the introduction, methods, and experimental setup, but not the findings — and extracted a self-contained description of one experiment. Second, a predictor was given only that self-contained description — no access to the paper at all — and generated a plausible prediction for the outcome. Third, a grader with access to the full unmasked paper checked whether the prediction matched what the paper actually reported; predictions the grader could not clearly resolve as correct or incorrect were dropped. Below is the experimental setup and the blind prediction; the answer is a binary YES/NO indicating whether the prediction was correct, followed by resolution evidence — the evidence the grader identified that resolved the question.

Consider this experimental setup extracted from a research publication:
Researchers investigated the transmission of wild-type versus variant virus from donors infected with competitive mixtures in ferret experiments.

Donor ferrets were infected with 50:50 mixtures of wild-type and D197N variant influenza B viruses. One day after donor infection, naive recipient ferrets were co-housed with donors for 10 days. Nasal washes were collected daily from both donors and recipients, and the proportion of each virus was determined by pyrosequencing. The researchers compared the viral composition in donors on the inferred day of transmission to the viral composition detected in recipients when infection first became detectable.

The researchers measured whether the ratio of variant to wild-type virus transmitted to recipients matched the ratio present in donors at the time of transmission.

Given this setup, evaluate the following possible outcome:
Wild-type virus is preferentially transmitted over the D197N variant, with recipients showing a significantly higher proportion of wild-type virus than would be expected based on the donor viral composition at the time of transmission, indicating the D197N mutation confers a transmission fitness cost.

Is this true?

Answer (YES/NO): NO